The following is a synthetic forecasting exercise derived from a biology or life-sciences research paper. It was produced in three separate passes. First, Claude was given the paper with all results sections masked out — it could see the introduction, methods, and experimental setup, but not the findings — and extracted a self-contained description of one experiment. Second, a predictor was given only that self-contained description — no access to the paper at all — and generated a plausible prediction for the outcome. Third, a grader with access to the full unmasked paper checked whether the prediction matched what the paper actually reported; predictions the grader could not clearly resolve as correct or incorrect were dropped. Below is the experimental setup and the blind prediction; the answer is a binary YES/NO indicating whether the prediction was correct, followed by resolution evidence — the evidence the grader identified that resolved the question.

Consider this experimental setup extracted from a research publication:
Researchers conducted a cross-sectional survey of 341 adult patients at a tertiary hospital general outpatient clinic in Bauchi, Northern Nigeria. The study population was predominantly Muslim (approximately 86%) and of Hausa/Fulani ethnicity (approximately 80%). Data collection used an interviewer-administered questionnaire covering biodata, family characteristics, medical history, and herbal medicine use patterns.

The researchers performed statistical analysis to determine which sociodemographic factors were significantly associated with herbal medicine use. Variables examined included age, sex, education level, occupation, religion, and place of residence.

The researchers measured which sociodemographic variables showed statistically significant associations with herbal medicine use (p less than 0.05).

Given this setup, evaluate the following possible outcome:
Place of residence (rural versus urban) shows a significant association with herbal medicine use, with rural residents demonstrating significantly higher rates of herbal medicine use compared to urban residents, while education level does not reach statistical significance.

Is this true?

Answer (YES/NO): YES